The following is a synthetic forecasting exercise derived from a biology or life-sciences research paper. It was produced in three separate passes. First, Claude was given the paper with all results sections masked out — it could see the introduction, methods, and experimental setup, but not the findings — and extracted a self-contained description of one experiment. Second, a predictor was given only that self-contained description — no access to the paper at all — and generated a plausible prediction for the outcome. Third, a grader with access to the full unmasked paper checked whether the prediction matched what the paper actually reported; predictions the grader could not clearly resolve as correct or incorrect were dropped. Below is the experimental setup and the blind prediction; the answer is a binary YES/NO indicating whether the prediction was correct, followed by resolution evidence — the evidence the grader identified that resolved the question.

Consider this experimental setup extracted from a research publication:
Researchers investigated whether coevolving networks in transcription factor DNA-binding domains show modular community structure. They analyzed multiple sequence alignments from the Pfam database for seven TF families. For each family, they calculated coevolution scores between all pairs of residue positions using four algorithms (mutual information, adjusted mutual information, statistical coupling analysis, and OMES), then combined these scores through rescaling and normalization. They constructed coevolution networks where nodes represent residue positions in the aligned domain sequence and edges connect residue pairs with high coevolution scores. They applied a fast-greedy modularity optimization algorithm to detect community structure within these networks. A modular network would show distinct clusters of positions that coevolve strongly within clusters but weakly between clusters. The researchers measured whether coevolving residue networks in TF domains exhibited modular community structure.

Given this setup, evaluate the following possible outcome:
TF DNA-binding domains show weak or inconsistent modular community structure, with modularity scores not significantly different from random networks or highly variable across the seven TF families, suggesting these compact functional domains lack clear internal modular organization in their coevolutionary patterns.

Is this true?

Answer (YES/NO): NO